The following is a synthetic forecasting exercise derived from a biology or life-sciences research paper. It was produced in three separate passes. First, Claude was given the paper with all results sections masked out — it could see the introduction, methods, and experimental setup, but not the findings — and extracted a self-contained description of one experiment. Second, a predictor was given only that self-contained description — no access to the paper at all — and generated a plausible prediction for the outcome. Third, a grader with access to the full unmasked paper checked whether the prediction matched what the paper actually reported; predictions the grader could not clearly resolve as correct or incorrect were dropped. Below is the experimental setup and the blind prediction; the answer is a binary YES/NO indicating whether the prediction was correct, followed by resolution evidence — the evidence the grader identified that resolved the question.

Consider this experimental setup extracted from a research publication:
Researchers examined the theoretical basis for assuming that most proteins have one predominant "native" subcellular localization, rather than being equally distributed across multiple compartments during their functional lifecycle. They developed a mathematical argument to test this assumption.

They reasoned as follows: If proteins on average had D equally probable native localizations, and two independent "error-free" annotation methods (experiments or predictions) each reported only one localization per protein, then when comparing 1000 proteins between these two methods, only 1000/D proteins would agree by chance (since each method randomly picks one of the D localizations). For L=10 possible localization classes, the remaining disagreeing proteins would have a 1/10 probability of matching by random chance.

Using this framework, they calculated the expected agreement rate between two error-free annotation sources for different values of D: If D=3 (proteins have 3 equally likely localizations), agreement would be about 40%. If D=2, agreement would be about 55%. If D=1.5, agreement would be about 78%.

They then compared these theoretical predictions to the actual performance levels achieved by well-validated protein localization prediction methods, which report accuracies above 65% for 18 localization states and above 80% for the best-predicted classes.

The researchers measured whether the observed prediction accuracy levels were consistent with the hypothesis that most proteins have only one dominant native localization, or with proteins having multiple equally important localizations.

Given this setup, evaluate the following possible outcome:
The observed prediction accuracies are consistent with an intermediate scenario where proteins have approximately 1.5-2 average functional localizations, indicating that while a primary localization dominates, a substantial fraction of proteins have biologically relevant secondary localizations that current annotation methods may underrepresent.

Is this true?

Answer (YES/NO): NO